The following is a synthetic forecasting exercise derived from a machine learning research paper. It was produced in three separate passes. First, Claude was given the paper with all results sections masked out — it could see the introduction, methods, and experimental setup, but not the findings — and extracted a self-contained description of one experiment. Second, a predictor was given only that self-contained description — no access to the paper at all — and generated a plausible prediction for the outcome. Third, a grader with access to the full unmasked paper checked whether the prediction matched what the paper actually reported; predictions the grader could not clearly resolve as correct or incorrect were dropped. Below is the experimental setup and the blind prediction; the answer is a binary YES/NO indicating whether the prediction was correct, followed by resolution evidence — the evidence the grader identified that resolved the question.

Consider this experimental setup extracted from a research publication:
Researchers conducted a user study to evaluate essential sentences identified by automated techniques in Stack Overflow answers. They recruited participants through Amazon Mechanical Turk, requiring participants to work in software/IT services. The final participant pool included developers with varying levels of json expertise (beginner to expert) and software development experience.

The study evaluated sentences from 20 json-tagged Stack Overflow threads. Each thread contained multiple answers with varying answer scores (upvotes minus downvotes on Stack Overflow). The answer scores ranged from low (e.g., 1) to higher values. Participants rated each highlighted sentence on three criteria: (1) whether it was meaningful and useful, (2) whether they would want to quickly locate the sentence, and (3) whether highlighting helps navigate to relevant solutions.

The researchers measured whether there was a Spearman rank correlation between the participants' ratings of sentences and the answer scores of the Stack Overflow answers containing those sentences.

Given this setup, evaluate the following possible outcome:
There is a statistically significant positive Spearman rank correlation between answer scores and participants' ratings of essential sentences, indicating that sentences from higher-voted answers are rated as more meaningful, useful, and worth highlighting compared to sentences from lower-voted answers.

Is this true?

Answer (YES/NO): NO